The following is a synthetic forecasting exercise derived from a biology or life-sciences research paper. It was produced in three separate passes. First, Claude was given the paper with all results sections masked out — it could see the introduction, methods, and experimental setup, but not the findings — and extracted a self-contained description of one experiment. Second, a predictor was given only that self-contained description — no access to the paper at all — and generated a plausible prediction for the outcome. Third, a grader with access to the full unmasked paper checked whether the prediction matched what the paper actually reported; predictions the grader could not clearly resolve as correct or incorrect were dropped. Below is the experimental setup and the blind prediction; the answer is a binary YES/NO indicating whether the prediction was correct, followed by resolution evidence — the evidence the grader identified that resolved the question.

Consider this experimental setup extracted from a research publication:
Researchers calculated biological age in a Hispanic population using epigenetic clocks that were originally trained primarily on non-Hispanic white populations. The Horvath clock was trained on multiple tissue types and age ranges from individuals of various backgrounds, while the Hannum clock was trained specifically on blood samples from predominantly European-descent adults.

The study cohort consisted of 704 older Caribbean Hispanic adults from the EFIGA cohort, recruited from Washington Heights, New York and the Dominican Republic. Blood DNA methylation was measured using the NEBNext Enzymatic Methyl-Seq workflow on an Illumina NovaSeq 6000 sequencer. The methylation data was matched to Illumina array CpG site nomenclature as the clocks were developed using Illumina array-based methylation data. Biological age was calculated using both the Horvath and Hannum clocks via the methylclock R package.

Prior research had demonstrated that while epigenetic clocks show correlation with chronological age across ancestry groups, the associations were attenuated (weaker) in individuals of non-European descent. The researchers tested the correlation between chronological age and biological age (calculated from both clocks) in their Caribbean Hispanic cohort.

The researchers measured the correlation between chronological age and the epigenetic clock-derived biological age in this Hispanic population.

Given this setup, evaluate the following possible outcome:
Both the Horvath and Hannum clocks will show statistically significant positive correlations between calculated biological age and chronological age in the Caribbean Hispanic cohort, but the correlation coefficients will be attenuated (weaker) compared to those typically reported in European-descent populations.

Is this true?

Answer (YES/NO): YES